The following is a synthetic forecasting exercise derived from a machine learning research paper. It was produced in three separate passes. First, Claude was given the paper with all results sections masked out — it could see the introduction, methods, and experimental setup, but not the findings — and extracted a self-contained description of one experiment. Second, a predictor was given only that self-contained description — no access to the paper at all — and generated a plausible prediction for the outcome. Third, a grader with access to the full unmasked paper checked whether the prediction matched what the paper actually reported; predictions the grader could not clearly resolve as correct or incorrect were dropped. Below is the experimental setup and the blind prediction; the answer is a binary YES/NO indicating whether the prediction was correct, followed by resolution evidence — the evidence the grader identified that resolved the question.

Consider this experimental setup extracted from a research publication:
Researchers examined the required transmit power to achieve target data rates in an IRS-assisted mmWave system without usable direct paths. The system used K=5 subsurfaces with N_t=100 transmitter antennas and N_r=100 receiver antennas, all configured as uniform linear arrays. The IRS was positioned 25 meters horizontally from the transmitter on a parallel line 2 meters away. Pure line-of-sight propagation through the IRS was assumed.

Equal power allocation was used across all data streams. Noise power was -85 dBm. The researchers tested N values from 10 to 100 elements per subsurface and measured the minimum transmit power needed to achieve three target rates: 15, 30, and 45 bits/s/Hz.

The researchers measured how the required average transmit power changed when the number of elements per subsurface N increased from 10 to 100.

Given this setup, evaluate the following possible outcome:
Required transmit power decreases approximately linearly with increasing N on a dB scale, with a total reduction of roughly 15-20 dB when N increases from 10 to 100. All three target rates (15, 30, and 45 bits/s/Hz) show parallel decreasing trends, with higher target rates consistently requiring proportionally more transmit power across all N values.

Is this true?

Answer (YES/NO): NO